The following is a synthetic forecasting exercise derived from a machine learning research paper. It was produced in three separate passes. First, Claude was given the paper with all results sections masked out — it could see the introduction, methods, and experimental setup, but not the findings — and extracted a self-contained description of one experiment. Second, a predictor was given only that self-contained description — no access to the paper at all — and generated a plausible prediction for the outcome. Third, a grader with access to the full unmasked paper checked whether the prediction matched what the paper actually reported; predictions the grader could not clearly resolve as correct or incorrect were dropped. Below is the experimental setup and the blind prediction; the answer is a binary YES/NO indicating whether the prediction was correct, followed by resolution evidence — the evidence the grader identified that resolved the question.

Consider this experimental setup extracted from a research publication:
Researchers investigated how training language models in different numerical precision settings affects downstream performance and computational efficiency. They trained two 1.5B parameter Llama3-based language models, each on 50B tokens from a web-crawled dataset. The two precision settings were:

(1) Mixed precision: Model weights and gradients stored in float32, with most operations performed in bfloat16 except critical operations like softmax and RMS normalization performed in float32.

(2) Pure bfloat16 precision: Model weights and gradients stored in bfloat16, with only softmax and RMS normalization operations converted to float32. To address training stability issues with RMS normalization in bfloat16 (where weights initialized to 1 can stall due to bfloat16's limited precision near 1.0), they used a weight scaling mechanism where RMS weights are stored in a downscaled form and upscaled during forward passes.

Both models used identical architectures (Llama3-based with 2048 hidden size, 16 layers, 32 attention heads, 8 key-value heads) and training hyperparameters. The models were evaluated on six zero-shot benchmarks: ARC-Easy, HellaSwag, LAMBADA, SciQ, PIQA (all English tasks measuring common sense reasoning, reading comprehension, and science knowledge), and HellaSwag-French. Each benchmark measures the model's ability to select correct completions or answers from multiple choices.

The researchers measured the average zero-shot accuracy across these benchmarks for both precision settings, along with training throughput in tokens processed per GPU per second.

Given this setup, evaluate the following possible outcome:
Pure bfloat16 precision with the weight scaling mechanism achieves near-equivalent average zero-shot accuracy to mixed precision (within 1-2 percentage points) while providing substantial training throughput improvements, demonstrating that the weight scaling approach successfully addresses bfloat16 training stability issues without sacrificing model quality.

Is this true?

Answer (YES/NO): YES